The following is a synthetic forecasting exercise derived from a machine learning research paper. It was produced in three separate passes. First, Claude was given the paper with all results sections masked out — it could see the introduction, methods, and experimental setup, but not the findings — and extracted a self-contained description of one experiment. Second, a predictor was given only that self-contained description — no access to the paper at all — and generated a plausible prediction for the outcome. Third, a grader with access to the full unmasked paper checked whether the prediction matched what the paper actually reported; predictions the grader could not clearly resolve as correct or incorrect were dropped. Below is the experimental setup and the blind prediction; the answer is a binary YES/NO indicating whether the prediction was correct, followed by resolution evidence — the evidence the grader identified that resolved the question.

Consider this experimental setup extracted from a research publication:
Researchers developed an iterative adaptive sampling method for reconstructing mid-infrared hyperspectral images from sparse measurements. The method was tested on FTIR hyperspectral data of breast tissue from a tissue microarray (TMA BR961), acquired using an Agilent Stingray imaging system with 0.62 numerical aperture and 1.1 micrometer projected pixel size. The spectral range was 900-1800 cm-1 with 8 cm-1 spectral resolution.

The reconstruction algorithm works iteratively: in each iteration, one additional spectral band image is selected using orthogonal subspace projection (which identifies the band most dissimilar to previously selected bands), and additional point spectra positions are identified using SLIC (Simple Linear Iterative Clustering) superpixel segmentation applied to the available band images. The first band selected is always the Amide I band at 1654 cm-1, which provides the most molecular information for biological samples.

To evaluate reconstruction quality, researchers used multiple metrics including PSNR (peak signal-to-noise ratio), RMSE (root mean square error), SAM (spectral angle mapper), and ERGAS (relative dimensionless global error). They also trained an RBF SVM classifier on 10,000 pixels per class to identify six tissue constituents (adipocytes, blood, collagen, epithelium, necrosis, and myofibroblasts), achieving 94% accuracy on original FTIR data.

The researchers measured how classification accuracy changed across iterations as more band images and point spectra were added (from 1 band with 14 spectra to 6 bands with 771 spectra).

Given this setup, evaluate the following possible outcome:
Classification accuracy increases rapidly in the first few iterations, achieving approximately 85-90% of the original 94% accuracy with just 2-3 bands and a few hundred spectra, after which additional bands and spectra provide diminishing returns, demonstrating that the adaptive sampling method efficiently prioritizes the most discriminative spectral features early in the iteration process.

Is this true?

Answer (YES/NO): NO